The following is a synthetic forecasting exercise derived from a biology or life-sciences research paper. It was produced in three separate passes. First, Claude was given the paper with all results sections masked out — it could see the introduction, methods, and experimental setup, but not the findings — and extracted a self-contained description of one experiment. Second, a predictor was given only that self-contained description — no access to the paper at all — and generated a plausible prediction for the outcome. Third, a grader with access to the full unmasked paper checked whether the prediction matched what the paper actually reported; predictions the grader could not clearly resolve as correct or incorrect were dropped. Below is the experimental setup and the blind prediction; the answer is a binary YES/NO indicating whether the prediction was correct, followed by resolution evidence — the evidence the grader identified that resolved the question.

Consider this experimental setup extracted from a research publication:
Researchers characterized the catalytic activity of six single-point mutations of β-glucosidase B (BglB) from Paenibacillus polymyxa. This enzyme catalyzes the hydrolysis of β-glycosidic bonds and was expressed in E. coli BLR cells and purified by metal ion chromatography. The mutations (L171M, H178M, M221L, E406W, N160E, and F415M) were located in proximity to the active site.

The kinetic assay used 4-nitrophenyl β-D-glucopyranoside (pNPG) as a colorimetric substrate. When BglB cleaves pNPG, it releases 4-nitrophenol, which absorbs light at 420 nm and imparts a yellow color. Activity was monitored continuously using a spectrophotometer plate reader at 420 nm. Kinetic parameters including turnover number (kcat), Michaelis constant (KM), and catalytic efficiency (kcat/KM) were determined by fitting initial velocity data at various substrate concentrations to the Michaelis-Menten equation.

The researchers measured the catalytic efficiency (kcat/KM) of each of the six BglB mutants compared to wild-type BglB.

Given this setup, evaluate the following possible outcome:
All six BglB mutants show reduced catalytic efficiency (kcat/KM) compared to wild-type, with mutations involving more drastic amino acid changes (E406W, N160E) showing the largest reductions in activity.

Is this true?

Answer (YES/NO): NO